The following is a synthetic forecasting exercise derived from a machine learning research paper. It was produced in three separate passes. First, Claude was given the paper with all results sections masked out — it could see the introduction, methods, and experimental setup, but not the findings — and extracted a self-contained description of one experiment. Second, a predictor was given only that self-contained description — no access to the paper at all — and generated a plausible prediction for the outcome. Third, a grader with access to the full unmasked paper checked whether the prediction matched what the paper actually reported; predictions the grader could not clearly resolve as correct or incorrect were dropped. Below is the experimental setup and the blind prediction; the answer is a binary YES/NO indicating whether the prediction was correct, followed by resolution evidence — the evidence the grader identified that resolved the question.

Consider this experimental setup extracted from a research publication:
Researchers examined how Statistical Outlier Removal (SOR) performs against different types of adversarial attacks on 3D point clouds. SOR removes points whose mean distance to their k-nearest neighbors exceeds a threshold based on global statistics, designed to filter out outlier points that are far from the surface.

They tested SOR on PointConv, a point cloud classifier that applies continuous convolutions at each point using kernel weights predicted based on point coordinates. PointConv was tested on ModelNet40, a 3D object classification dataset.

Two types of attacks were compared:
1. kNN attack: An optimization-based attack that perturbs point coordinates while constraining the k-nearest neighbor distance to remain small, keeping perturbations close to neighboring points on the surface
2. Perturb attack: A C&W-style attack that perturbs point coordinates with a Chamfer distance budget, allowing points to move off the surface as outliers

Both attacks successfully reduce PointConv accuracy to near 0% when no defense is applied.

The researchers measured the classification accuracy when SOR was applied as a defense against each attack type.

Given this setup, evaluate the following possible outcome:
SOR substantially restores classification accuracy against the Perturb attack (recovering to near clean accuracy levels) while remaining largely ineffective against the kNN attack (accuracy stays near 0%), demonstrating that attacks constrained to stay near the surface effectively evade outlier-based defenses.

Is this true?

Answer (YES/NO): NO